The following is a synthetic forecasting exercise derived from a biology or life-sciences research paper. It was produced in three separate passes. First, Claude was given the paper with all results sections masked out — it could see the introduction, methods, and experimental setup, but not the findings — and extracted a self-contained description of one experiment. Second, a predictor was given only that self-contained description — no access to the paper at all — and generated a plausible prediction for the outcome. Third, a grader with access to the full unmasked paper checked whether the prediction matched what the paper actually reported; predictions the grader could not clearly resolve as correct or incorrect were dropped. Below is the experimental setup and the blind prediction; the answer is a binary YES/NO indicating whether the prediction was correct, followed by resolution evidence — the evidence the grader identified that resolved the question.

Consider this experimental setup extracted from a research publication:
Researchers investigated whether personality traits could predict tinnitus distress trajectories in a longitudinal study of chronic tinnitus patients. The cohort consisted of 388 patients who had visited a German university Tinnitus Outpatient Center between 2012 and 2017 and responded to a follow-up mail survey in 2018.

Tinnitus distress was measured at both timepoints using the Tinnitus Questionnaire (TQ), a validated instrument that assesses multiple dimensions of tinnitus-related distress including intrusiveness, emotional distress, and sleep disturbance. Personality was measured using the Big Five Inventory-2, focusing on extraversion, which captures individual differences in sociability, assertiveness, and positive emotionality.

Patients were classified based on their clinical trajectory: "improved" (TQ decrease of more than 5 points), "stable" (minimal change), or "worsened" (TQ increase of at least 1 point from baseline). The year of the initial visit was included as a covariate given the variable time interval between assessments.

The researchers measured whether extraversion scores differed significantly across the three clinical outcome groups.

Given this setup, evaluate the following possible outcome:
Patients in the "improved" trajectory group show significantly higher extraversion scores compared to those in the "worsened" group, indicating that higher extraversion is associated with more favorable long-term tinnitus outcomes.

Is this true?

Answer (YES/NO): NO